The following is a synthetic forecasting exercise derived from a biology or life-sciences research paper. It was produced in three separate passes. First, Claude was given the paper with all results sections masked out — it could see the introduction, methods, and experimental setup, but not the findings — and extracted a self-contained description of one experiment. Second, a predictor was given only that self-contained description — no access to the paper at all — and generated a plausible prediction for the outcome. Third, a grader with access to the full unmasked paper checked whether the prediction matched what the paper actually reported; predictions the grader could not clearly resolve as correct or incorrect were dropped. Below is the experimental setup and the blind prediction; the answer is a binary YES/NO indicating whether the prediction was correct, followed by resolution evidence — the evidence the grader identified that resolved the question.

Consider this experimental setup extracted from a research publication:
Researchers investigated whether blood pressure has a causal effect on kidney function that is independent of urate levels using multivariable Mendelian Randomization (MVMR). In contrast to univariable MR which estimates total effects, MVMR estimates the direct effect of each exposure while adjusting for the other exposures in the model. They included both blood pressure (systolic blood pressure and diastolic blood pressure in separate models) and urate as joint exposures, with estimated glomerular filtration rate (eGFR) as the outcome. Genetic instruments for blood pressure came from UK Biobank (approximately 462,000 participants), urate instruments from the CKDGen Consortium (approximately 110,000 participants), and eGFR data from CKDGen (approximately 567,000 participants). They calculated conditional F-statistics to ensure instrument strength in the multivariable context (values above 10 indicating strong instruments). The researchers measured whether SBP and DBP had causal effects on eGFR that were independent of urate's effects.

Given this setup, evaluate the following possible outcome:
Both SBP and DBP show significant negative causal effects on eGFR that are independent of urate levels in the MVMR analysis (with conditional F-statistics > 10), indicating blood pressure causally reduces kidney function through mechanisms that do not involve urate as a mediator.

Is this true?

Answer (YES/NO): NO